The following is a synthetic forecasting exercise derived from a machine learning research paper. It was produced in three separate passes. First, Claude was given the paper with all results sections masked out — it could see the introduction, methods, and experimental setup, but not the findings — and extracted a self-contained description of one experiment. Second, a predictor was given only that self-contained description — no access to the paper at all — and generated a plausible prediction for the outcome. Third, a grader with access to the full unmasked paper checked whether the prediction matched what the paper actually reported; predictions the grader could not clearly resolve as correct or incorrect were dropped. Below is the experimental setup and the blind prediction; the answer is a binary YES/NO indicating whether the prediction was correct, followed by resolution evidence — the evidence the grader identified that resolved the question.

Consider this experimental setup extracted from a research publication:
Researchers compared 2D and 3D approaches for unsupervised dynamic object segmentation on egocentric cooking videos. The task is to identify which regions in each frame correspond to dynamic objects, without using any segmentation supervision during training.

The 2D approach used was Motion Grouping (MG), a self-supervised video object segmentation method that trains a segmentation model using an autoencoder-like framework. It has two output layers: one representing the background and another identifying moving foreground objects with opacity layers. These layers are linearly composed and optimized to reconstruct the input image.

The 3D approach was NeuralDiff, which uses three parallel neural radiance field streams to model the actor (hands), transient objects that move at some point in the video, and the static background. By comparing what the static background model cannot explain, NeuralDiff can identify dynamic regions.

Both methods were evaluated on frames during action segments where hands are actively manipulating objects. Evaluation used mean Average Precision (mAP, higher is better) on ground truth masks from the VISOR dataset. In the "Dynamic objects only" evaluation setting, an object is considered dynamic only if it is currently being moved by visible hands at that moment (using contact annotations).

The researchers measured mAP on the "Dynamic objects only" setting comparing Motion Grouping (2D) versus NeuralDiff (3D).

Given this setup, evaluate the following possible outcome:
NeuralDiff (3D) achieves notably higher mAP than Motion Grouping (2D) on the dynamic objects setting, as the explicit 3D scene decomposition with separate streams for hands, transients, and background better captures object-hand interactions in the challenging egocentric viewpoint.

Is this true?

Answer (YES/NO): NO